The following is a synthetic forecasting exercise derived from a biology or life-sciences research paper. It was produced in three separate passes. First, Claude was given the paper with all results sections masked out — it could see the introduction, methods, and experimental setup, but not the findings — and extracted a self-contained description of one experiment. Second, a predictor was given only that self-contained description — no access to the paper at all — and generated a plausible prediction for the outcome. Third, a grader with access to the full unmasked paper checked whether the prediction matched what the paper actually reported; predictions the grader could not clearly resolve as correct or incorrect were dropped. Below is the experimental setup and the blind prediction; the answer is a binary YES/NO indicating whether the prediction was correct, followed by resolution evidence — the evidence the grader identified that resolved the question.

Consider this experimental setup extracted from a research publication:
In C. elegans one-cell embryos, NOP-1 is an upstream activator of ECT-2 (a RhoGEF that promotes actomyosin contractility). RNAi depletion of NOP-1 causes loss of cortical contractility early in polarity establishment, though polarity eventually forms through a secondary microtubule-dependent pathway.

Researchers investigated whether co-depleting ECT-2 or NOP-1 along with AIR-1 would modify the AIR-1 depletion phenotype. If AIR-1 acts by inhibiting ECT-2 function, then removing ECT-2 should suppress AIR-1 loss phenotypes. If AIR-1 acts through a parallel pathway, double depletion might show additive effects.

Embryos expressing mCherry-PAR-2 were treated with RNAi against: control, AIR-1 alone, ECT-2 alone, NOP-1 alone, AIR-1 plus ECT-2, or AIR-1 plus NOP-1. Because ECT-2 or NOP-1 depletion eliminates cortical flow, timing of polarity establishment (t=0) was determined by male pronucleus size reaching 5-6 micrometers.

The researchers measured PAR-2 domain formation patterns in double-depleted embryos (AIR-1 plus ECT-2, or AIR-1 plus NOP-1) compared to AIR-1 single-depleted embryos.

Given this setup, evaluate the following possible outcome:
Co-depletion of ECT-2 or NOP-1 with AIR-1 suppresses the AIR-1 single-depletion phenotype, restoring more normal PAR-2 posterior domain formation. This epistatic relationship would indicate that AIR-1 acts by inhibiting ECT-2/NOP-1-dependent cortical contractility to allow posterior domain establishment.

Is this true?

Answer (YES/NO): YES